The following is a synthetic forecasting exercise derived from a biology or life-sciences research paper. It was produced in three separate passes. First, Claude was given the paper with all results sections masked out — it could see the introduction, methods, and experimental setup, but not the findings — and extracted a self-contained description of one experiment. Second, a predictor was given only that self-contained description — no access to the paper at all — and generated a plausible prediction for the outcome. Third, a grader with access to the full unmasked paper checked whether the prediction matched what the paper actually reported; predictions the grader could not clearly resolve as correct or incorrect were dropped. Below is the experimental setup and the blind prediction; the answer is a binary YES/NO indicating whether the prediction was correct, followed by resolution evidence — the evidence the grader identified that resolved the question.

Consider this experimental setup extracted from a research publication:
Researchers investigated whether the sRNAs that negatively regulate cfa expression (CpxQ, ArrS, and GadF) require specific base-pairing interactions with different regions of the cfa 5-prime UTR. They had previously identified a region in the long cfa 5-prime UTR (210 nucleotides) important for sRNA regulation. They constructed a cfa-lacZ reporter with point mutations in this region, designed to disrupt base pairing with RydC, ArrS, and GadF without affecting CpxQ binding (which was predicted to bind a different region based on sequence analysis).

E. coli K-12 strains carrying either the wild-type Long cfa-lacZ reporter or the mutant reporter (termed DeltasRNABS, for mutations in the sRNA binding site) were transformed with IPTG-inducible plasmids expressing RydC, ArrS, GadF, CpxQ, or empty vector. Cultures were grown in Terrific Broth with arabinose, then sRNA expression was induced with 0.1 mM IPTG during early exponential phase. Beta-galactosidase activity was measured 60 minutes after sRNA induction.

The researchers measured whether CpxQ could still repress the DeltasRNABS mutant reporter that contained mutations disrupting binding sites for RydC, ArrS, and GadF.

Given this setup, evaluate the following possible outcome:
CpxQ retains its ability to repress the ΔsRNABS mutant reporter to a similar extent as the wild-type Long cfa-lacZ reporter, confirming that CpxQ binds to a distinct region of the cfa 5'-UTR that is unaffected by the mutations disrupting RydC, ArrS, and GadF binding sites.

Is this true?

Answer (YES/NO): NO